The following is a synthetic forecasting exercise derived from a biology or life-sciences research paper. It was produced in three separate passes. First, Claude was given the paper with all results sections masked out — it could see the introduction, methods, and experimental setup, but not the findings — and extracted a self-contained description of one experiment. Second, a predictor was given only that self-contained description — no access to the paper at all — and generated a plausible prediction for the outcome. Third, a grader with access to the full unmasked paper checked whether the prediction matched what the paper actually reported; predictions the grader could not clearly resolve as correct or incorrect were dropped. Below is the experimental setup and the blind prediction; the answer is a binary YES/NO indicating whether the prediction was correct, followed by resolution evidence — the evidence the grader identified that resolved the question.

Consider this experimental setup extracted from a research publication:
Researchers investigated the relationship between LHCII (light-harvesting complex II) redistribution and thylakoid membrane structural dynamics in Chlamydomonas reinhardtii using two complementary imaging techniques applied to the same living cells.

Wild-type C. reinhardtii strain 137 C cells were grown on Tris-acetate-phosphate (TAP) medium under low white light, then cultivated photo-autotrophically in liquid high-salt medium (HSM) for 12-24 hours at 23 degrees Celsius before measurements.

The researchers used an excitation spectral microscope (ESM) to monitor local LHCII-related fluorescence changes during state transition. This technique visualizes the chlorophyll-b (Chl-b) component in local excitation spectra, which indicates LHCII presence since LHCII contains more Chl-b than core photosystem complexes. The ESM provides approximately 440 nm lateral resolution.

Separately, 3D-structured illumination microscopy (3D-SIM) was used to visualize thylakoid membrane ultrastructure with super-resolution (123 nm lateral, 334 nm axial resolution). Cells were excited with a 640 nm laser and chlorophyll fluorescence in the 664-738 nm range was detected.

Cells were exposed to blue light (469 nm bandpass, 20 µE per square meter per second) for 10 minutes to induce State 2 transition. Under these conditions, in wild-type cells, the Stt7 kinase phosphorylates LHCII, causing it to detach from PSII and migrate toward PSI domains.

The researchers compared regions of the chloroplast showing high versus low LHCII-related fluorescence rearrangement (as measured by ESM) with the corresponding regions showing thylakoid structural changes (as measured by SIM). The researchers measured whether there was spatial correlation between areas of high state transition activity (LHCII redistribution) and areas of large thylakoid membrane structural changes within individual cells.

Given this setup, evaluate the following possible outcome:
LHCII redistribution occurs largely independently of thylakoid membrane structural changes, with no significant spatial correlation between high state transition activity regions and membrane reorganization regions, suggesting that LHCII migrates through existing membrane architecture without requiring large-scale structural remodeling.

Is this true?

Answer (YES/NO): YES